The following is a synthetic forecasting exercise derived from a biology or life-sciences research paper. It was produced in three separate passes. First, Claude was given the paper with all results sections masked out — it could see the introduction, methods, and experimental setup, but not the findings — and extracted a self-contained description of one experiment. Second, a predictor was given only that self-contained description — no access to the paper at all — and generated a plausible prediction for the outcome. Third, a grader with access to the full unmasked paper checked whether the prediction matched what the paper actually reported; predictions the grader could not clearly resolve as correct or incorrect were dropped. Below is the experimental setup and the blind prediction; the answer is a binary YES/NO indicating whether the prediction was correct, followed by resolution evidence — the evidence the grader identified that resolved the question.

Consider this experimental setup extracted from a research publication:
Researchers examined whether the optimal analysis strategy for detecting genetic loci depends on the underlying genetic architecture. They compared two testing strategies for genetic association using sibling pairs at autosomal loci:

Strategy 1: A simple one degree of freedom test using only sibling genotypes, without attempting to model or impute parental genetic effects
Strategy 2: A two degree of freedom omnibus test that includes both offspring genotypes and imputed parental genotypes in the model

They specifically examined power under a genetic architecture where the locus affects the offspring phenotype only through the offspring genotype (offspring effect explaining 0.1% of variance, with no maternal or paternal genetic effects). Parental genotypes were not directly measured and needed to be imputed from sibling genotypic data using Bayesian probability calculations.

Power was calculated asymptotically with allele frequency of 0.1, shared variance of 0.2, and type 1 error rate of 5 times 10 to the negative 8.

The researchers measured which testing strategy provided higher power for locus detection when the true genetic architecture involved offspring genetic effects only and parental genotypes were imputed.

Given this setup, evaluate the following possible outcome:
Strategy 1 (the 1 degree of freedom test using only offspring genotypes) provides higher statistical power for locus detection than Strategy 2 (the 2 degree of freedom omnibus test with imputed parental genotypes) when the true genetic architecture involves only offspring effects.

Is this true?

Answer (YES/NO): YES